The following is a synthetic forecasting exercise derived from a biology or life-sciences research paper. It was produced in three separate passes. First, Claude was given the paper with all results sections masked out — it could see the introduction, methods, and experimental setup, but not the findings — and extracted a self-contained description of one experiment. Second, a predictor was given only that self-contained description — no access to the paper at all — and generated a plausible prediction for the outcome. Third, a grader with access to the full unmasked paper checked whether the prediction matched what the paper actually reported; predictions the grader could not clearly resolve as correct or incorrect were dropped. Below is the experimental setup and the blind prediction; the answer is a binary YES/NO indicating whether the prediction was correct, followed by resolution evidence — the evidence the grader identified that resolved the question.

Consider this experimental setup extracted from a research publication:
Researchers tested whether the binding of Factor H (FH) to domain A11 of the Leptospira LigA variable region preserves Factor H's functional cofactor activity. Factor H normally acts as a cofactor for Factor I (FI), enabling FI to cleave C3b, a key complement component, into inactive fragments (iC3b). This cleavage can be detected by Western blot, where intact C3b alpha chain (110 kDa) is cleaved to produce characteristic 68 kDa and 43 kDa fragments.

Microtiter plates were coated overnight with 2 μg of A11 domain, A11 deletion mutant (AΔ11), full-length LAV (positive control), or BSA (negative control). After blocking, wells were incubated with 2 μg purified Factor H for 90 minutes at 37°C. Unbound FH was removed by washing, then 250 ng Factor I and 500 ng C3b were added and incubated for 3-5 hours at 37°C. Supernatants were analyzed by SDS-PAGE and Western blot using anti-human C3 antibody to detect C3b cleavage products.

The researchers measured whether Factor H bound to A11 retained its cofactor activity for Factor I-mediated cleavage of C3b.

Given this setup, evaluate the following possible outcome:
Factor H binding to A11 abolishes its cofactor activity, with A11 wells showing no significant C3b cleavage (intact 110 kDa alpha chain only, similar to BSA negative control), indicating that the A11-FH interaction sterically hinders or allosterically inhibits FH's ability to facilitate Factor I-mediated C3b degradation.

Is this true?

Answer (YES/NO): NO